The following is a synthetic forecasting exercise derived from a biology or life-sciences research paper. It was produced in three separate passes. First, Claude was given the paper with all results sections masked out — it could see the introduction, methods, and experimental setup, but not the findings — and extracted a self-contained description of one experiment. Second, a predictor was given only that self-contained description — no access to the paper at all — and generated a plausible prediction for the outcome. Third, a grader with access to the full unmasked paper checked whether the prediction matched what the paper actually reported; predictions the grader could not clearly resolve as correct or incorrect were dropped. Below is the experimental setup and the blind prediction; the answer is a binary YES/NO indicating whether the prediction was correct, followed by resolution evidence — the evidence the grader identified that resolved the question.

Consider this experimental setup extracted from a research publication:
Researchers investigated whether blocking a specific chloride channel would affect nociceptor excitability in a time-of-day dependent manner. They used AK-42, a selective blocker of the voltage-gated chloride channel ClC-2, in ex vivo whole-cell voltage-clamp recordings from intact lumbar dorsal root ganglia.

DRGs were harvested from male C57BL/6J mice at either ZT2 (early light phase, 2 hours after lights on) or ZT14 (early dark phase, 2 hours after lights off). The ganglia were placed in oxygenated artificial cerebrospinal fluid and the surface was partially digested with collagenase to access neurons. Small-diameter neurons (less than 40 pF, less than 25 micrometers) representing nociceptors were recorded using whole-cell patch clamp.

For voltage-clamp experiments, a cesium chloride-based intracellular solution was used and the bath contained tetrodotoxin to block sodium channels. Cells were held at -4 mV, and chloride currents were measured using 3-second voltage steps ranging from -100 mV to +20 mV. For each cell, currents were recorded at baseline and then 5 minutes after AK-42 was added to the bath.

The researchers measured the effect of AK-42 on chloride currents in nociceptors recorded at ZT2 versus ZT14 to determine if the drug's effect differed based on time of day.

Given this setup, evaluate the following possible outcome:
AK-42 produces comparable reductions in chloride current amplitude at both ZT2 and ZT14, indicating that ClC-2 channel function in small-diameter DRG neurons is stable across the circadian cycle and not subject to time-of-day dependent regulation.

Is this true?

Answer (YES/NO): NO